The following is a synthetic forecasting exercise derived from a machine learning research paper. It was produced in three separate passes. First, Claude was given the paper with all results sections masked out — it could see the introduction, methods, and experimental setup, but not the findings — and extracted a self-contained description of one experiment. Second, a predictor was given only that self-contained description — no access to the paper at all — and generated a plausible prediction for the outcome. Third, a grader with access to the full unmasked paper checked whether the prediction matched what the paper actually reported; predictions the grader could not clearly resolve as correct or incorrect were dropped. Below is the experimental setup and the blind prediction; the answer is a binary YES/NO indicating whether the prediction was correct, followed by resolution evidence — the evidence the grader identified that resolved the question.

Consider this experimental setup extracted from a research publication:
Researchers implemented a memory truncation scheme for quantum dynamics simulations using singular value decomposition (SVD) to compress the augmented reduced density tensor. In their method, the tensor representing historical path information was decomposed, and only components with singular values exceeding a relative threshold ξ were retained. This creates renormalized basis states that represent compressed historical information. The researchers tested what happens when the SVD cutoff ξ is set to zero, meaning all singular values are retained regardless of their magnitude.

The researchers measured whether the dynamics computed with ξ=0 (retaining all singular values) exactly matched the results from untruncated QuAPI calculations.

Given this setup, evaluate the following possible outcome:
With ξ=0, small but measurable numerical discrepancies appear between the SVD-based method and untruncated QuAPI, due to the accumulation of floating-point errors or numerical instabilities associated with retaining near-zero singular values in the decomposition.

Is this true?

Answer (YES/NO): NO